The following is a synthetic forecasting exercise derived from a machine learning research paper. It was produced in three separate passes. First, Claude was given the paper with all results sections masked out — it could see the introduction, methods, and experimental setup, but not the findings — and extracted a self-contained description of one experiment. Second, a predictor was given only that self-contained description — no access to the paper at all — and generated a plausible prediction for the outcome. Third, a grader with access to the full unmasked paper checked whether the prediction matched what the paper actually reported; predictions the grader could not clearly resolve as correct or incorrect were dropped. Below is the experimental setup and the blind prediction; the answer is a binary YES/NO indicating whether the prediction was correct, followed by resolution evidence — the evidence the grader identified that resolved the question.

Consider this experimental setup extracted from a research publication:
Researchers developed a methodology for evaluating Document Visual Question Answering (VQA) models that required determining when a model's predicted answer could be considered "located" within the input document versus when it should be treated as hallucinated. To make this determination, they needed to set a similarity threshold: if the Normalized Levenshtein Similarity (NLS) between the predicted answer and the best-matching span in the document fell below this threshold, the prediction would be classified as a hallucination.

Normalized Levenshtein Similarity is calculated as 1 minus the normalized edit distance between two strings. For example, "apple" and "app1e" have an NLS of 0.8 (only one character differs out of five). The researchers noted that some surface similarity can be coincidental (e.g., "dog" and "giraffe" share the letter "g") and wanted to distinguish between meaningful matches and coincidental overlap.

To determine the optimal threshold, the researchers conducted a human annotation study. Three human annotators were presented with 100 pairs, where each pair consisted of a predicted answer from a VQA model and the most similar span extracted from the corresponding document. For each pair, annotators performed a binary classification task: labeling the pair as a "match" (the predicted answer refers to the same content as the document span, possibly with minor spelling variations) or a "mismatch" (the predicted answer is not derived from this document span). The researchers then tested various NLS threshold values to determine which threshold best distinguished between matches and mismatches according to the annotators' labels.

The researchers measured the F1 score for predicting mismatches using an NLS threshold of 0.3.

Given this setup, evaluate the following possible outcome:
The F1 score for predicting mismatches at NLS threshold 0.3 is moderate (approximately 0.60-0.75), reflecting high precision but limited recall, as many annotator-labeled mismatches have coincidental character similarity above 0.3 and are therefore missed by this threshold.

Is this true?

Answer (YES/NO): NO